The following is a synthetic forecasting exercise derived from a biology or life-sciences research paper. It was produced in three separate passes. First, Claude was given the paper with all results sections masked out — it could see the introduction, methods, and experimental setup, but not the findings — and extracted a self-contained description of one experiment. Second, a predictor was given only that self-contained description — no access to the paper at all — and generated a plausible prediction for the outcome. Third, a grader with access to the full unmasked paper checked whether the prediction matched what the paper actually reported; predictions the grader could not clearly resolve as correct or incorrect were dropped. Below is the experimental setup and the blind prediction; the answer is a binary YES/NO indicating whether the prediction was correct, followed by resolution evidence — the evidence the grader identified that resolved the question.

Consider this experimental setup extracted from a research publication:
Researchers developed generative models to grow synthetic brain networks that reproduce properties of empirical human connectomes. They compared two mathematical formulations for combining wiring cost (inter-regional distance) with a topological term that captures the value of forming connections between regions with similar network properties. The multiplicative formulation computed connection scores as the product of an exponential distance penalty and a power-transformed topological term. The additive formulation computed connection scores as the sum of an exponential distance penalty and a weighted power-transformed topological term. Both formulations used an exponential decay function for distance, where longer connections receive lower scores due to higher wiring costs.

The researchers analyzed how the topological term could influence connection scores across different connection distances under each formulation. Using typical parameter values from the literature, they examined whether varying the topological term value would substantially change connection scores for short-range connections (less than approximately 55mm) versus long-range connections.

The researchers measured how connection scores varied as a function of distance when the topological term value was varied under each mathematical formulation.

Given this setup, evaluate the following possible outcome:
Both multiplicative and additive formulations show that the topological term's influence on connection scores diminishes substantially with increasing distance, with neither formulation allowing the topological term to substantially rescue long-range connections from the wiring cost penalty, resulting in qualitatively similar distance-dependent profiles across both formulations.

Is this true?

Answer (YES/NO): NO